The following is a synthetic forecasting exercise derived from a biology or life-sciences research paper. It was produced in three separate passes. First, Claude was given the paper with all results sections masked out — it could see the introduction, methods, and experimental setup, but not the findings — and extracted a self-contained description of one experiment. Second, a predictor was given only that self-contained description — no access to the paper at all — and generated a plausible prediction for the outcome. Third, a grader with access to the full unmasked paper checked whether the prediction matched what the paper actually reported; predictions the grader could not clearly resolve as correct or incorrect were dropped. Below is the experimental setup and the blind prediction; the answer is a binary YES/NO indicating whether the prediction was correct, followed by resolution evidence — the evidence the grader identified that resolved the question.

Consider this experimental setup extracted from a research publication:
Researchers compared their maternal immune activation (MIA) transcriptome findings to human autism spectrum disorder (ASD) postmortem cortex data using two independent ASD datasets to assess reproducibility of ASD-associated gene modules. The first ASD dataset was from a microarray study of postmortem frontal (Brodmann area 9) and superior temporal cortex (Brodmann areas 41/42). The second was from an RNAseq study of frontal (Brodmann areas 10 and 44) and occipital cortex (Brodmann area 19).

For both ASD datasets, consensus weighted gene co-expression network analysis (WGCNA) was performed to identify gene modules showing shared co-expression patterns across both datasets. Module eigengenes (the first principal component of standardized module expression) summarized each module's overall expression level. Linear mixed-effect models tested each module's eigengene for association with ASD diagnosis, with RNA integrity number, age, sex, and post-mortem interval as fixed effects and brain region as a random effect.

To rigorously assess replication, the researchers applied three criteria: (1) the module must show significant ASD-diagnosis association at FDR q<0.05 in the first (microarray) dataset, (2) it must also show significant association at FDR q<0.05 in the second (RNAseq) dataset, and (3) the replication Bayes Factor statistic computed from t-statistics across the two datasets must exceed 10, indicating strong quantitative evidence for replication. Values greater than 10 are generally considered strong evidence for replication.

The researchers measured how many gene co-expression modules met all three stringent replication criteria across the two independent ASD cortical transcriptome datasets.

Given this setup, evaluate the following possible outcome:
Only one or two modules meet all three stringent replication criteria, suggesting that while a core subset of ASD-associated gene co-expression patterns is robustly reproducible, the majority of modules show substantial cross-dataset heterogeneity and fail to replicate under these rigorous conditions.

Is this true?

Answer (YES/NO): NO